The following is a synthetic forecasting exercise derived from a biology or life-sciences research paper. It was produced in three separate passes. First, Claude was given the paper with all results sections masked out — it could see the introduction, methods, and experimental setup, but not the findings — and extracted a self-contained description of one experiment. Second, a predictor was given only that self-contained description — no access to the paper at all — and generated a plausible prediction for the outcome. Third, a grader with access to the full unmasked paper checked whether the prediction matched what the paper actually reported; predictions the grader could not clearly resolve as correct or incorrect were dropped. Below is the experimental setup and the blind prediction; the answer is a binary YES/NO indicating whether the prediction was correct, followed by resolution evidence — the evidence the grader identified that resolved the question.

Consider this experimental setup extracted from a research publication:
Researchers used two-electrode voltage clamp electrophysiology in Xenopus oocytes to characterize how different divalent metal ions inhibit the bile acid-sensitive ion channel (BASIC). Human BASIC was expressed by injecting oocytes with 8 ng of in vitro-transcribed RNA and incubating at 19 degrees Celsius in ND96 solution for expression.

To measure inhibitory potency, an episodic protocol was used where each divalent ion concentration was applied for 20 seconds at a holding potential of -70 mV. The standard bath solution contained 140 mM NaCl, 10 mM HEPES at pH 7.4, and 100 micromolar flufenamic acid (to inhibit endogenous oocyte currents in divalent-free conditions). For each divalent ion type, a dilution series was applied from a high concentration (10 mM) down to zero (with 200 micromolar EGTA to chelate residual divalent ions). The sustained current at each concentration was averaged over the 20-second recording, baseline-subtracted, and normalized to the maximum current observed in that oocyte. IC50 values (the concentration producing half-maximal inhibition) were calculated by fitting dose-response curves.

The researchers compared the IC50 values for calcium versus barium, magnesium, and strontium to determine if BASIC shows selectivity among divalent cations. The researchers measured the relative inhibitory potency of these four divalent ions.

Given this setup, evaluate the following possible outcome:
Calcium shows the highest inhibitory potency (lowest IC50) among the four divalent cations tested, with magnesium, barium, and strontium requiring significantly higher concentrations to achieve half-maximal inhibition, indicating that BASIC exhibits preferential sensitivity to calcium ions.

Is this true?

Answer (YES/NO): YES